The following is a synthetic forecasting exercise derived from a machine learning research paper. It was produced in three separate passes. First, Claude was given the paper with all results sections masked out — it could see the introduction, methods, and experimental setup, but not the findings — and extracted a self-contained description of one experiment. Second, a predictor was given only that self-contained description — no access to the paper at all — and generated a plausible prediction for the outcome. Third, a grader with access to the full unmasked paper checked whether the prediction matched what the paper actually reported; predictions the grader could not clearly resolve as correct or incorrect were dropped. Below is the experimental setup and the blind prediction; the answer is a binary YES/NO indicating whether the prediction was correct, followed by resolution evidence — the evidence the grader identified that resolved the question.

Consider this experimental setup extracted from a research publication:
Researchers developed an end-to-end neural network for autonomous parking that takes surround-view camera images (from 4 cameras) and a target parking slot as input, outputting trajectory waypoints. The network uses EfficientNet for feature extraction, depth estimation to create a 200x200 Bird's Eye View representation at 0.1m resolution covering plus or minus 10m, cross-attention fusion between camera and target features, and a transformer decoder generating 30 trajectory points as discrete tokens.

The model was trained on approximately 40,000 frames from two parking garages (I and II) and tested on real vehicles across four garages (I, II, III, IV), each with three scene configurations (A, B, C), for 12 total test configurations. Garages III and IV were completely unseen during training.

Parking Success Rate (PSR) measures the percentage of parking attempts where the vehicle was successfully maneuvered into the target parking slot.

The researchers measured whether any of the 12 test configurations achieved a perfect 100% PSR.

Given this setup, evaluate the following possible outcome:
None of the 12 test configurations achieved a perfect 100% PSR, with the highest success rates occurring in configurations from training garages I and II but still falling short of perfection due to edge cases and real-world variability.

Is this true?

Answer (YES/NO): NO